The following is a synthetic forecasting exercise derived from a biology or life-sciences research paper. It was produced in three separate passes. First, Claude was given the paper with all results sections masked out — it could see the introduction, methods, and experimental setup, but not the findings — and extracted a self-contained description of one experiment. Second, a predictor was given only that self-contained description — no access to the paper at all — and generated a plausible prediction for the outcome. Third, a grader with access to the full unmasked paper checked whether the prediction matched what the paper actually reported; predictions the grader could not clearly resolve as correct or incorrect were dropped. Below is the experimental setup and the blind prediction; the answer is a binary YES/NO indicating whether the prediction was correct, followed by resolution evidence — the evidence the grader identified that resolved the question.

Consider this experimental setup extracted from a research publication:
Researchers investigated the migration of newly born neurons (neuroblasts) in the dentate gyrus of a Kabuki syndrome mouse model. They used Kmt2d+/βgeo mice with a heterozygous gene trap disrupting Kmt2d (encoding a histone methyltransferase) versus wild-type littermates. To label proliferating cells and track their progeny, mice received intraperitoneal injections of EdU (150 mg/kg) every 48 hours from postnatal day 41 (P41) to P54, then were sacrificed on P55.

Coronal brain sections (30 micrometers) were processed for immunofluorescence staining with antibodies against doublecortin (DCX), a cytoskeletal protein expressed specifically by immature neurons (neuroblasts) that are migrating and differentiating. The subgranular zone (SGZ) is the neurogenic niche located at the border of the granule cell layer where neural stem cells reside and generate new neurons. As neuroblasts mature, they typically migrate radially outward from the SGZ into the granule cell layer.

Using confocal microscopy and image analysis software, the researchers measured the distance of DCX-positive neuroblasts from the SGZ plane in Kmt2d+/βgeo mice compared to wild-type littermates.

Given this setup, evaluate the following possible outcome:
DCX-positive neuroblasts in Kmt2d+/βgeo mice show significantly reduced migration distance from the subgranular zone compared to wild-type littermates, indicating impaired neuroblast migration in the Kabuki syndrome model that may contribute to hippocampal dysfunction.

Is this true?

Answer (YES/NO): NO